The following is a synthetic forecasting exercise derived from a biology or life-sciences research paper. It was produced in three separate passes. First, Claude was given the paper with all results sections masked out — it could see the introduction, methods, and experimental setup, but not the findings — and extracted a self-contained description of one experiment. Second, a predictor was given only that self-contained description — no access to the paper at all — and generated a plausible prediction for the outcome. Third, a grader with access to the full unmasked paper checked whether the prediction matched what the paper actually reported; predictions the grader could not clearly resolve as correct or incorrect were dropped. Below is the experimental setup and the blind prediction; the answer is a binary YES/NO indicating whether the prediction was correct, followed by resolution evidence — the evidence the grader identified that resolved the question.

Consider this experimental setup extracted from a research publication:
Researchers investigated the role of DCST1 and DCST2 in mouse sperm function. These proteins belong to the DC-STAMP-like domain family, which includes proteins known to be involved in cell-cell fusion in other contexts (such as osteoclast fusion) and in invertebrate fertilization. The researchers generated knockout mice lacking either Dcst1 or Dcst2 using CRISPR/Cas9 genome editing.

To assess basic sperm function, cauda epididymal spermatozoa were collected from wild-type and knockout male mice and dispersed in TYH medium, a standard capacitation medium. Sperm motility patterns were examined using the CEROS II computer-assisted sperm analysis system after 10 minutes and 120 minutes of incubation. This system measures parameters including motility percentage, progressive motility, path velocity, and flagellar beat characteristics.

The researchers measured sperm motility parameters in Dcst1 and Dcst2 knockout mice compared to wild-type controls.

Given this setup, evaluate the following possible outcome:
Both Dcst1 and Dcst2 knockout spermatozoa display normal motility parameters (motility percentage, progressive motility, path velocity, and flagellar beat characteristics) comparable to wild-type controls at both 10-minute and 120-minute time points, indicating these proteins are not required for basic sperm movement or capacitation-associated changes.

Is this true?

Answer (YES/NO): YES